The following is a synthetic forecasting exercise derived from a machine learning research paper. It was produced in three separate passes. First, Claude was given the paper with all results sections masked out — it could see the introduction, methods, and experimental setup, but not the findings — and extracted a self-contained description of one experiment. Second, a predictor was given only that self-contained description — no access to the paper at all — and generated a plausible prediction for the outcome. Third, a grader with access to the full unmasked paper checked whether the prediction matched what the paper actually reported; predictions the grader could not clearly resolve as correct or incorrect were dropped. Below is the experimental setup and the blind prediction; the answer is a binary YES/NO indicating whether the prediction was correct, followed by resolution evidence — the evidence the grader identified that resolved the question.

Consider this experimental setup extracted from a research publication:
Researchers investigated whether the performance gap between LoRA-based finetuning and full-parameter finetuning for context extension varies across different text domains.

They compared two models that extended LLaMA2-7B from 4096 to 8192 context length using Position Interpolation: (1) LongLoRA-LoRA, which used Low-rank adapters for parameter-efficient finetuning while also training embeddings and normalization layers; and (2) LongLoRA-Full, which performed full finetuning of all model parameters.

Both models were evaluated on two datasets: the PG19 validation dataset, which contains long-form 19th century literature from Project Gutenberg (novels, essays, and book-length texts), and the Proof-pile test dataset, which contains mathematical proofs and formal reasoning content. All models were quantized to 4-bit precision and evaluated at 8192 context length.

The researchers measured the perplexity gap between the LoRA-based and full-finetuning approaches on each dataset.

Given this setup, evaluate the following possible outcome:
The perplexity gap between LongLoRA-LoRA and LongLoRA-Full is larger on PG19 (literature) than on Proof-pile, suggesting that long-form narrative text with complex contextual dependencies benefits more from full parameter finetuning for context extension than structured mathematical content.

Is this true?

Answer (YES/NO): YES